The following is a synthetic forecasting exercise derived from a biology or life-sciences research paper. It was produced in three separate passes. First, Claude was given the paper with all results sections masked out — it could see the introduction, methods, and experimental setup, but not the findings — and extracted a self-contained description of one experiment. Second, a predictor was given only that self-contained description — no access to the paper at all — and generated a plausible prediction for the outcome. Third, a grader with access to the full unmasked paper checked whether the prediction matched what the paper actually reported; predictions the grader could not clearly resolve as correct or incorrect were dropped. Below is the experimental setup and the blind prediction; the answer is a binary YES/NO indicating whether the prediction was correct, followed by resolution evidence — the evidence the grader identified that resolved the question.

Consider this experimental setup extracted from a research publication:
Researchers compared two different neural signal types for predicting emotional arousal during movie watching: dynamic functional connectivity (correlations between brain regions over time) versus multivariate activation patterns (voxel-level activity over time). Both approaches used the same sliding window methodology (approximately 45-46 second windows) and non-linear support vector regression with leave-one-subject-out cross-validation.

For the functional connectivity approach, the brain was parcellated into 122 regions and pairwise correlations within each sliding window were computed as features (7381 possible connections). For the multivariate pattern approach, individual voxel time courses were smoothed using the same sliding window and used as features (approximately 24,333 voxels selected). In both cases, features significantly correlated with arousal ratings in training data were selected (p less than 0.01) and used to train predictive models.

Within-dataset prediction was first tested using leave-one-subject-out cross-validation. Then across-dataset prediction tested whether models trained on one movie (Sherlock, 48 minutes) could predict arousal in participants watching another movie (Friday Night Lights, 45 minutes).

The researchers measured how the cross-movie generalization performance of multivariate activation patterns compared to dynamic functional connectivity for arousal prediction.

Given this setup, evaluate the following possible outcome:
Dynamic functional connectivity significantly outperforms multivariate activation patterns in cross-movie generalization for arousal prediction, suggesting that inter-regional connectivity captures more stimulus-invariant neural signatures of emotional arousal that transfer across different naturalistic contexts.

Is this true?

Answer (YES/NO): YES